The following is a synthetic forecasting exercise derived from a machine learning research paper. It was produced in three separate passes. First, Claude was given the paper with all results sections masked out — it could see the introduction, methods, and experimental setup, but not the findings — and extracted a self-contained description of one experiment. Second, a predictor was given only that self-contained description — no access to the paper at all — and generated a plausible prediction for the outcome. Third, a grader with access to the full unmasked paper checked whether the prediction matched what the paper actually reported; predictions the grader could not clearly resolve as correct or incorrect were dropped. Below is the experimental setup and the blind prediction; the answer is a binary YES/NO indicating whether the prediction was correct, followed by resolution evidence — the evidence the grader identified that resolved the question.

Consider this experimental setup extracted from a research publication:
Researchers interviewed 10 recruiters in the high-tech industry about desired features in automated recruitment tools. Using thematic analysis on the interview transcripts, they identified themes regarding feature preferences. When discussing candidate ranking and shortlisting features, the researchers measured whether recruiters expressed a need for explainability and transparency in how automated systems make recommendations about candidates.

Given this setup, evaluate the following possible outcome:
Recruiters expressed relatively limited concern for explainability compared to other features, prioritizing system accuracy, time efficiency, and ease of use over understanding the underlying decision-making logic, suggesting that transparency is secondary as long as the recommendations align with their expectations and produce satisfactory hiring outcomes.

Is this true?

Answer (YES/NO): NO